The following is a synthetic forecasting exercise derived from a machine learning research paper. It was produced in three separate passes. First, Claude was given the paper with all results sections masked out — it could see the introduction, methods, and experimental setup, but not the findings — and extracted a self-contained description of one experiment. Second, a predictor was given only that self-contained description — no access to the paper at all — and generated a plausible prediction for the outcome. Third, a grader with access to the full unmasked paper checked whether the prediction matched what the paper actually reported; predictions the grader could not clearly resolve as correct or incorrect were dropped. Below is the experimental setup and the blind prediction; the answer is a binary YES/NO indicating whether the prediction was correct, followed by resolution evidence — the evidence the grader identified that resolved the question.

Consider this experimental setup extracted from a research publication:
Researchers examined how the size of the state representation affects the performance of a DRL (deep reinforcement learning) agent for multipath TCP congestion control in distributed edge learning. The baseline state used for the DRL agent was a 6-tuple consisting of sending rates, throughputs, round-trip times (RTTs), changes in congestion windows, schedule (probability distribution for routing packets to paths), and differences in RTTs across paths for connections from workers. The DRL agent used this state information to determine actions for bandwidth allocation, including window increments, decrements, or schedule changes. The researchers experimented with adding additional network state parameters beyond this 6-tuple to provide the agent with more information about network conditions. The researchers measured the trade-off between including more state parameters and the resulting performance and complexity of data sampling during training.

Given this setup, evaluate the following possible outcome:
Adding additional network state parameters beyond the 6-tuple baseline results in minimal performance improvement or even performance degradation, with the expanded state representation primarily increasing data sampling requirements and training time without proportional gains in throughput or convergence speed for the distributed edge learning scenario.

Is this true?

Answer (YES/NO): YES